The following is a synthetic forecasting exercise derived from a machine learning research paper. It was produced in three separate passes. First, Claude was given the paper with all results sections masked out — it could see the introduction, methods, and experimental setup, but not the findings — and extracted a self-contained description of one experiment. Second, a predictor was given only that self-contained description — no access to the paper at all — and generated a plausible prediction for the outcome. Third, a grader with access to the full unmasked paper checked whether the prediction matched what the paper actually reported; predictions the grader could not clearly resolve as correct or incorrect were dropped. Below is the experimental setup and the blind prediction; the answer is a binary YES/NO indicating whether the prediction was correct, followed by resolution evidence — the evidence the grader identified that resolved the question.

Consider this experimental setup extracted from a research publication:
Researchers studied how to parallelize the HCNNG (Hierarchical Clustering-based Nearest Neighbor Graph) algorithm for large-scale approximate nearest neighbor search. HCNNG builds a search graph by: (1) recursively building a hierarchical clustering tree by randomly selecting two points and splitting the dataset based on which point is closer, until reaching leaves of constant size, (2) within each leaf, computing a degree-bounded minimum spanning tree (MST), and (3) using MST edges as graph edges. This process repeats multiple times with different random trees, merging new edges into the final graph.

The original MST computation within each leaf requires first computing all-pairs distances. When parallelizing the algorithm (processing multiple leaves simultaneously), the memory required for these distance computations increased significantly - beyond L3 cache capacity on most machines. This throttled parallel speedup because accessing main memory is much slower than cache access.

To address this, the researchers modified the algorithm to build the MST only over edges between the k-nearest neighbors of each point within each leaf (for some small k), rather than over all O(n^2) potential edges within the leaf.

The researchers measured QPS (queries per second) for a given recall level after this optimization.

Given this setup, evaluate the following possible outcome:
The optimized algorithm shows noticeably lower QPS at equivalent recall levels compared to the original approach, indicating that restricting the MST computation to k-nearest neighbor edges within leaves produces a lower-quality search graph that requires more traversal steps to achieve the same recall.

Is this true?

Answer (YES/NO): NO